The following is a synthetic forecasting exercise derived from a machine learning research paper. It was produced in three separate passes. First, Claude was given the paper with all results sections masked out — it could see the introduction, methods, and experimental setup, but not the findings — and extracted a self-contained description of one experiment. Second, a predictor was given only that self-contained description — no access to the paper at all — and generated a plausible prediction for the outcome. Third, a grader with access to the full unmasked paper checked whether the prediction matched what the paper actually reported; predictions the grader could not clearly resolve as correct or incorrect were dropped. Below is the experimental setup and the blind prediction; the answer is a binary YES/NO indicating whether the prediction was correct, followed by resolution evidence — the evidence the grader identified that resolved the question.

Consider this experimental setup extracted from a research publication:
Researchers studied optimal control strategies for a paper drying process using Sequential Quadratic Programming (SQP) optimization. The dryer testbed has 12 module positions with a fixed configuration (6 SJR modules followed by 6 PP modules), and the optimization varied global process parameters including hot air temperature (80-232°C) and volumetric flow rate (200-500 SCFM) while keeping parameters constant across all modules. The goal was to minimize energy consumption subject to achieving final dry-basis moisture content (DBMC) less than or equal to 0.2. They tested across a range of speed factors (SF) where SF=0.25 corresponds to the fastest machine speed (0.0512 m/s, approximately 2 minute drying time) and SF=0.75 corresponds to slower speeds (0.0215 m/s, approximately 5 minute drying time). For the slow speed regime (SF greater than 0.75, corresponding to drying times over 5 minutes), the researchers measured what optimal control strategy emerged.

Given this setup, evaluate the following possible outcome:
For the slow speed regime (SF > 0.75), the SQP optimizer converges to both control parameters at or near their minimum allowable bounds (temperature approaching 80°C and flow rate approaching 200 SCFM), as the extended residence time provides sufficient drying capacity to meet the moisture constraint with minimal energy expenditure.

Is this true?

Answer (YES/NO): NO